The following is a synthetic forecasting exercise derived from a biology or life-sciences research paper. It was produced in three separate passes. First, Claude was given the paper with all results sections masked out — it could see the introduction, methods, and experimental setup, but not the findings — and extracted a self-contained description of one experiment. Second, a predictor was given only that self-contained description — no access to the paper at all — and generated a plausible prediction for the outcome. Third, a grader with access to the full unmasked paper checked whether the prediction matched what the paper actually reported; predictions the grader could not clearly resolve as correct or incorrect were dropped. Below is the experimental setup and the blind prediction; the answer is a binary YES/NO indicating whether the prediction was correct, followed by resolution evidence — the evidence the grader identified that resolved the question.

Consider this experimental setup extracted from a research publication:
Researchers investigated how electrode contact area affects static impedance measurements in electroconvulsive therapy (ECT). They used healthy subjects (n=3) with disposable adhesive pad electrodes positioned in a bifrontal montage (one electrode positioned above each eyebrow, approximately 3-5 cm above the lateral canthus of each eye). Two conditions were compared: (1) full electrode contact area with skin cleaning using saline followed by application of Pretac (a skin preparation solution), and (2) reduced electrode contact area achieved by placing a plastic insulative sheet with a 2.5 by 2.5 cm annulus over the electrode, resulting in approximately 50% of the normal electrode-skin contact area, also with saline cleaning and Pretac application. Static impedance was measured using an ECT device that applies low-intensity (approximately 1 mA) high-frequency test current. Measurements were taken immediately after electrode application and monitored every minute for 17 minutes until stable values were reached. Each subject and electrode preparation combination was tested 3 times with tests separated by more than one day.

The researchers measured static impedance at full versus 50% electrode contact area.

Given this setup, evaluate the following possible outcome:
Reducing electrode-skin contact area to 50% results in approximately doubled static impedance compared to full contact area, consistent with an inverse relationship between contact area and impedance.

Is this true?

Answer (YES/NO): YES